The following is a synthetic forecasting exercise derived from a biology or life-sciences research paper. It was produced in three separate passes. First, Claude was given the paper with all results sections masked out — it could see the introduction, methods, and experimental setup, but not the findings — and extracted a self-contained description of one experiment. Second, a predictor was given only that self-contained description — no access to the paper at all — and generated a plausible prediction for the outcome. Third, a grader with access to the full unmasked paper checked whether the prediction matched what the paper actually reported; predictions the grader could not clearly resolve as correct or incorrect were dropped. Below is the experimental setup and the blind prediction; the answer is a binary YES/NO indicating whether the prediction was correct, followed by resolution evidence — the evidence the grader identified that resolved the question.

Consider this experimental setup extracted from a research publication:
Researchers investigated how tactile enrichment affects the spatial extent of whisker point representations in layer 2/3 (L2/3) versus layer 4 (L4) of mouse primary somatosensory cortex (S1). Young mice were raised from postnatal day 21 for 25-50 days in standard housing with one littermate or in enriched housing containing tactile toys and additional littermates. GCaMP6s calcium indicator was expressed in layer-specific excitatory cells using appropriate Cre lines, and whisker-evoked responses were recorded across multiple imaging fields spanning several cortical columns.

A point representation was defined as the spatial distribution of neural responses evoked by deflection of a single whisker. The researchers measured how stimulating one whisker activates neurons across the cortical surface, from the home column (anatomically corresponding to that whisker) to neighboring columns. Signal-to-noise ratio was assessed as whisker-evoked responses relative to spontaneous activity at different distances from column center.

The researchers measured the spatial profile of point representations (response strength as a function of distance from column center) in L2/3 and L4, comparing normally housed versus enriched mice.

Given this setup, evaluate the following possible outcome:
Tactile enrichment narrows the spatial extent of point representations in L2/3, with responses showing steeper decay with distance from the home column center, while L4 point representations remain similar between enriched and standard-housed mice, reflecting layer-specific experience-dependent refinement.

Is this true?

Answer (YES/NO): NO